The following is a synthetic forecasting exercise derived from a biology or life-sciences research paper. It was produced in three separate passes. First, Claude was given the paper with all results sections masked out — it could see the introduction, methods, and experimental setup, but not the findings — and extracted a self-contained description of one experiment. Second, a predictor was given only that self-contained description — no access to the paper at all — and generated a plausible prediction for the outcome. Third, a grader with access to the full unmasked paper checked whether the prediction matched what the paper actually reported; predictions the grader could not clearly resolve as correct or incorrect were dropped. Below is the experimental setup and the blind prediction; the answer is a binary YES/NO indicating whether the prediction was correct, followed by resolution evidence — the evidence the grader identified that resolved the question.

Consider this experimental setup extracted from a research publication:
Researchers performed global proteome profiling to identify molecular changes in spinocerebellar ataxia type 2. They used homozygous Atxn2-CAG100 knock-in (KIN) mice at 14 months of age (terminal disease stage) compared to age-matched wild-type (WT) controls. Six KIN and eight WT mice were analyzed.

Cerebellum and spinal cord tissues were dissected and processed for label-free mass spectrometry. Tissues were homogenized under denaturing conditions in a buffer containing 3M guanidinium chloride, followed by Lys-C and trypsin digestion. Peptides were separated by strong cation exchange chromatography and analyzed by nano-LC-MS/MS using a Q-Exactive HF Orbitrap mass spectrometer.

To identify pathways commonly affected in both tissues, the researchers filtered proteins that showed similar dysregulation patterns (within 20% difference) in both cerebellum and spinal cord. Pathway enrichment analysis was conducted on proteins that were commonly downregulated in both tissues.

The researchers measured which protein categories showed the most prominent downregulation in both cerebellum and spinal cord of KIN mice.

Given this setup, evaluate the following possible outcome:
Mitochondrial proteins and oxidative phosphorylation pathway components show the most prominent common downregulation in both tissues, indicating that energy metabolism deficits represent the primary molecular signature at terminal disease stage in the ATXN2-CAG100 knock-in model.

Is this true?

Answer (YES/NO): NO